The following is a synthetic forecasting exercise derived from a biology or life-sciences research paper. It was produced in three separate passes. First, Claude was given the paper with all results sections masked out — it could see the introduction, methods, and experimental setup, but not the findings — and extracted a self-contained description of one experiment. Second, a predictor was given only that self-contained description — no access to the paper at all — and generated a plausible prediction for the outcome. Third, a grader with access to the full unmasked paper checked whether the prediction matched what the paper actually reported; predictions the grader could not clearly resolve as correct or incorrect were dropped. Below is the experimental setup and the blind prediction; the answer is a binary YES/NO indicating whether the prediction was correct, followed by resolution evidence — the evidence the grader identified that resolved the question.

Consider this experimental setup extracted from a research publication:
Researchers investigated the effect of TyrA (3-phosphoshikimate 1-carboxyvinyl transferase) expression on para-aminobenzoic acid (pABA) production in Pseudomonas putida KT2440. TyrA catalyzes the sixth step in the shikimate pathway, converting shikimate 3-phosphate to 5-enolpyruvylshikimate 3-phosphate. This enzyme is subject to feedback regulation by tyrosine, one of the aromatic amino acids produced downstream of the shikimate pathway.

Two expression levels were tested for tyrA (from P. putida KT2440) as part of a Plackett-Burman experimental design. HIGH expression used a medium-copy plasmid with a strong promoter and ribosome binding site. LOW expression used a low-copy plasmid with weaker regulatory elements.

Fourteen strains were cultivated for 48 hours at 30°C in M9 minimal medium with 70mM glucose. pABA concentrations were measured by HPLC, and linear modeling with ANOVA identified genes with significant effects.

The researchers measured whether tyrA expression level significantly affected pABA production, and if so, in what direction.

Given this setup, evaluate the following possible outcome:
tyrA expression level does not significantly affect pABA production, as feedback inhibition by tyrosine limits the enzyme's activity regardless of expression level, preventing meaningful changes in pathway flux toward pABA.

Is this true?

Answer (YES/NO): NO